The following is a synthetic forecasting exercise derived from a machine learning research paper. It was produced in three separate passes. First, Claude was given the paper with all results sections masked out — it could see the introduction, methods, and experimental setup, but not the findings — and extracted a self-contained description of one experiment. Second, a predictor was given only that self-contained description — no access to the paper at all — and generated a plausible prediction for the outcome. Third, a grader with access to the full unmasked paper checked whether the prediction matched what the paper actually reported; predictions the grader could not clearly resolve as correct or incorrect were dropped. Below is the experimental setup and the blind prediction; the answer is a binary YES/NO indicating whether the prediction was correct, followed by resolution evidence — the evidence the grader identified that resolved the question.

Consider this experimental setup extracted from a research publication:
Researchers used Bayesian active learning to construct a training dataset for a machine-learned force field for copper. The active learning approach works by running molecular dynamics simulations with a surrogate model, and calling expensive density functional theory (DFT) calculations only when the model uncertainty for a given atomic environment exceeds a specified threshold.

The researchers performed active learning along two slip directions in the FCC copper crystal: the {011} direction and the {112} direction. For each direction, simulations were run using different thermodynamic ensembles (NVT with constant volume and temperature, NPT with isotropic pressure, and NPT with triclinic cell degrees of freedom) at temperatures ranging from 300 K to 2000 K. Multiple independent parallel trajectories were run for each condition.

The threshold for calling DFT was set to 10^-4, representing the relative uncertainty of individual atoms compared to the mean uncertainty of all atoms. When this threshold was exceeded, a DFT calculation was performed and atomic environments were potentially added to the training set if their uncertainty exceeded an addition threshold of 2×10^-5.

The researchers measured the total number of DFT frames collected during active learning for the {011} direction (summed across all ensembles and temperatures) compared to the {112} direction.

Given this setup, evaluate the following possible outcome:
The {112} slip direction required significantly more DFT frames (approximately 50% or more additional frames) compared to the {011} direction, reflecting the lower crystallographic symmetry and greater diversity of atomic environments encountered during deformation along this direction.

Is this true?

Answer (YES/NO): NO